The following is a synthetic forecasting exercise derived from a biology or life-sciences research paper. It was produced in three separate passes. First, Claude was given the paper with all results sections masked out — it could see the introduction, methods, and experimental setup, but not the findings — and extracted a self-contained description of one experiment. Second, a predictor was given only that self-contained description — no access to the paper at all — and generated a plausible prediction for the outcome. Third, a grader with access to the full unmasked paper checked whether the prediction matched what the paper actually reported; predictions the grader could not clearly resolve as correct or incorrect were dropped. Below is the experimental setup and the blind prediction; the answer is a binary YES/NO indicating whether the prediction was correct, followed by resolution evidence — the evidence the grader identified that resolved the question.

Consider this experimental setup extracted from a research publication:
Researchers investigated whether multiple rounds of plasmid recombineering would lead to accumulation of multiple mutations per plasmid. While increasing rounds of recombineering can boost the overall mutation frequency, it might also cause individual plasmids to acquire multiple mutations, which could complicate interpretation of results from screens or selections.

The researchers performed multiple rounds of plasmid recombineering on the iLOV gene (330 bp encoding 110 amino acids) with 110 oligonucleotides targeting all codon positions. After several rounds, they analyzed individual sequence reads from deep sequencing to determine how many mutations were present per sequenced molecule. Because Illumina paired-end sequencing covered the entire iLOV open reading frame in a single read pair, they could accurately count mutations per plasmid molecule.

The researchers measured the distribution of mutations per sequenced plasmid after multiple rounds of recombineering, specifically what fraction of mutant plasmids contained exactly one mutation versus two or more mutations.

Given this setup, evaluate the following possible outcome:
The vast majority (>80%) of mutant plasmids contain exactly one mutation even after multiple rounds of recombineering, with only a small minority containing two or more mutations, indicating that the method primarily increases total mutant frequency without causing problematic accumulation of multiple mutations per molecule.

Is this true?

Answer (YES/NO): NO